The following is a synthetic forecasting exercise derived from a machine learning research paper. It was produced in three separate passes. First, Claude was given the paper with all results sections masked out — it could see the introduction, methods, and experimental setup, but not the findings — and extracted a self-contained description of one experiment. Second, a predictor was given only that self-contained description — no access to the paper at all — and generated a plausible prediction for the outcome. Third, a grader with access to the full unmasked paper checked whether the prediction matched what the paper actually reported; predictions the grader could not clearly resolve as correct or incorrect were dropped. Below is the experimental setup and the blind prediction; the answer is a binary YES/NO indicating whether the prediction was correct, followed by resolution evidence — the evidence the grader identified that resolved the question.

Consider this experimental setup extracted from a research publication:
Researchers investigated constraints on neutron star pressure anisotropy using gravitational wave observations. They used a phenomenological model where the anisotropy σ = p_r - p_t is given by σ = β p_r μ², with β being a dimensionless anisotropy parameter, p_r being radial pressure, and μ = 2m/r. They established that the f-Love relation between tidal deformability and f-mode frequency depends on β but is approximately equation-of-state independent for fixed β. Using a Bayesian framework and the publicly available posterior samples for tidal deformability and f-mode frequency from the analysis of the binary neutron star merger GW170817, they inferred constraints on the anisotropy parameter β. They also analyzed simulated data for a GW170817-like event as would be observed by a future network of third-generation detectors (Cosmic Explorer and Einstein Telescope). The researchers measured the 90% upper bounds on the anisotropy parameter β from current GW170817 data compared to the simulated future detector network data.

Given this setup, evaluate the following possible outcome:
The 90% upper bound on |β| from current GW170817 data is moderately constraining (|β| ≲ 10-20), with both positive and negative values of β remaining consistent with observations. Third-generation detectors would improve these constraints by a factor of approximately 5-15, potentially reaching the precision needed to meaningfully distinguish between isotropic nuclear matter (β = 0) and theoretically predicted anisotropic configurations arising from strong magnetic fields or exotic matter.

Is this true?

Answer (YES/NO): NO